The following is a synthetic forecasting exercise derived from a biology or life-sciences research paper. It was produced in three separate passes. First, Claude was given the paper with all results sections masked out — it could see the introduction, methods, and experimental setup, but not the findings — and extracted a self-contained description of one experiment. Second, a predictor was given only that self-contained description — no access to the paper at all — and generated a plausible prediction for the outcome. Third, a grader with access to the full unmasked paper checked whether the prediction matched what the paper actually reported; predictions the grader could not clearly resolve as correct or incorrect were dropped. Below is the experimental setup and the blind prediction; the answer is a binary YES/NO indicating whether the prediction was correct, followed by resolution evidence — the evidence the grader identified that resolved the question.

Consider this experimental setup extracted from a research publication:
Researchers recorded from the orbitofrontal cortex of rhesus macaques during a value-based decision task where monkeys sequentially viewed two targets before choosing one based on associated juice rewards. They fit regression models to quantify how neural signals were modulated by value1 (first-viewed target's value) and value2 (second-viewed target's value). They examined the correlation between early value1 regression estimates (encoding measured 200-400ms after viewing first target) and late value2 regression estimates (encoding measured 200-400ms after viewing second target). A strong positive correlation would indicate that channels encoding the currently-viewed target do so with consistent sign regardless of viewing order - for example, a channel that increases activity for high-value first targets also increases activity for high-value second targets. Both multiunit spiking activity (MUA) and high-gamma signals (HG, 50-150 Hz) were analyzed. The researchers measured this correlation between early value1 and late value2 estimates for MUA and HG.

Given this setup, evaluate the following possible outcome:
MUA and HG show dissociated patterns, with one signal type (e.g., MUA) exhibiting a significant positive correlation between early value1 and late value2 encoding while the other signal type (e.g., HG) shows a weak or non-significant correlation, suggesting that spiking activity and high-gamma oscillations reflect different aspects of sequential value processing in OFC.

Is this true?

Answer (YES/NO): NO